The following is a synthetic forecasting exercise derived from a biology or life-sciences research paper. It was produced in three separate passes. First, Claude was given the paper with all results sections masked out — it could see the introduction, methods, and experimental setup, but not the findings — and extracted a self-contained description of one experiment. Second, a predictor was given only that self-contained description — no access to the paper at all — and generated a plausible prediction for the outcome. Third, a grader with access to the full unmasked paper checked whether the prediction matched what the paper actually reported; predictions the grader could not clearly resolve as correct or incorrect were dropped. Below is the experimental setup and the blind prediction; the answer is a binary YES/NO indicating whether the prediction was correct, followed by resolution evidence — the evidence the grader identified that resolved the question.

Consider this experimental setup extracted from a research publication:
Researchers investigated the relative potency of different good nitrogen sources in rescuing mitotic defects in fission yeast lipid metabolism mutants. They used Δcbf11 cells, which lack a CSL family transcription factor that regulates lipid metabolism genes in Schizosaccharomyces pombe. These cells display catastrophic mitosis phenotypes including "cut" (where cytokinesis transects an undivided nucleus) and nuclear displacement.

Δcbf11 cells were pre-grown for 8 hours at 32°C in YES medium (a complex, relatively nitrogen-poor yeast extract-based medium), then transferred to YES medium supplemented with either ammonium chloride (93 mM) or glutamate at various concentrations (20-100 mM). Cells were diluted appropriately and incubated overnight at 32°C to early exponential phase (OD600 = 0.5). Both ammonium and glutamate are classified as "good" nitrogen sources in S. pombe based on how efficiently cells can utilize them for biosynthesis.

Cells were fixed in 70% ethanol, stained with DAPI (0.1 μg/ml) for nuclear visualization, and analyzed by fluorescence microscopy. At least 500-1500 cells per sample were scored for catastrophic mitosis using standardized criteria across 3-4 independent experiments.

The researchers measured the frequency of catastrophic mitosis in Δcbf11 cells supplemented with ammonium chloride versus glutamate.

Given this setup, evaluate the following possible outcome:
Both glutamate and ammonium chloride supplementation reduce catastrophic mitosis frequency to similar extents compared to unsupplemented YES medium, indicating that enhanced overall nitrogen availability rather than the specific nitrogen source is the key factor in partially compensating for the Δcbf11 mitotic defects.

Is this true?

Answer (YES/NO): NO